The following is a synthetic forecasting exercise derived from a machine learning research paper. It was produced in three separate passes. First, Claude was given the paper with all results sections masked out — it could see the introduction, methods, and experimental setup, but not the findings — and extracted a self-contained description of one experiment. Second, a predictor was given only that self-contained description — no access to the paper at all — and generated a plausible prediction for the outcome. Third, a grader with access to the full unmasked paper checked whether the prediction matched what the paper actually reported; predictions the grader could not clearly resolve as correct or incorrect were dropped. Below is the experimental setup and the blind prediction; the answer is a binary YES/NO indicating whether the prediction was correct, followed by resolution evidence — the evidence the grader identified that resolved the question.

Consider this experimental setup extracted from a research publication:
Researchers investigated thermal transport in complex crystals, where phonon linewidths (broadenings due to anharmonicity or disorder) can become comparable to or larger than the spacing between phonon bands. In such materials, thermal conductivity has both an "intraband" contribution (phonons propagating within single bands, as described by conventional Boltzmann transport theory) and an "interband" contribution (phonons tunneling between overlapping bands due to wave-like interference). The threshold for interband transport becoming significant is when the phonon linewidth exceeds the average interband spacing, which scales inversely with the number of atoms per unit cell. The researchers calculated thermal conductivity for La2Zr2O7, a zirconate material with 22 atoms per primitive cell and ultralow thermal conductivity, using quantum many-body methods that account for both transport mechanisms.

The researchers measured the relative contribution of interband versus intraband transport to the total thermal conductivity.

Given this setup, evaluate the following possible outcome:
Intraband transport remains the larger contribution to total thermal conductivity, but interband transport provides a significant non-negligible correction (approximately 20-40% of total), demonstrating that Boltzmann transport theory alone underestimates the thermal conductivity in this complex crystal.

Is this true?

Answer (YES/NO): NO